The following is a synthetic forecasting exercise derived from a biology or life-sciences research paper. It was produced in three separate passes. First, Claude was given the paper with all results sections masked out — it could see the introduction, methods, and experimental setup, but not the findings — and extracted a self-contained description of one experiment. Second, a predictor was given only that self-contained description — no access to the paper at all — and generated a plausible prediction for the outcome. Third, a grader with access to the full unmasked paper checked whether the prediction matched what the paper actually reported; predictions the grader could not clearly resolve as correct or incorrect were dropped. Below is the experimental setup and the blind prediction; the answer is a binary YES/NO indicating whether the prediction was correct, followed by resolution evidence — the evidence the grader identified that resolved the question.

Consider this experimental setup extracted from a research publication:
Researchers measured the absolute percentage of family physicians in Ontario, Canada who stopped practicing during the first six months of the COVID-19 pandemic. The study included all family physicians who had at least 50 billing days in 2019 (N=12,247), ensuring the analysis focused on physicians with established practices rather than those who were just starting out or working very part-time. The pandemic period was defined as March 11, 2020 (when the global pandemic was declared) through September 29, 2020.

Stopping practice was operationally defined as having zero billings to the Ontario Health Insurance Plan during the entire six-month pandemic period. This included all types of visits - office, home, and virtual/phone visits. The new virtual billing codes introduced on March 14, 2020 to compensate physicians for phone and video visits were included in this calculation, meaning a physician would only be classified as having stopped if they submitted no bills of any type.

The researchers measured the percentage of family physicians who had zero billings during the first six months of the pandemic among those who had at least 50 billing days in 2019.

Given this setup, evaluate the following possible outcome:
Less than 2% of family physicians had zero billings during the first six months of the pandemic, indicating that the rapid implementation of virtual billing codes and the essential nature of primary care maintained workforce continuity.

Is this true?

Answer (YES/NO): NO